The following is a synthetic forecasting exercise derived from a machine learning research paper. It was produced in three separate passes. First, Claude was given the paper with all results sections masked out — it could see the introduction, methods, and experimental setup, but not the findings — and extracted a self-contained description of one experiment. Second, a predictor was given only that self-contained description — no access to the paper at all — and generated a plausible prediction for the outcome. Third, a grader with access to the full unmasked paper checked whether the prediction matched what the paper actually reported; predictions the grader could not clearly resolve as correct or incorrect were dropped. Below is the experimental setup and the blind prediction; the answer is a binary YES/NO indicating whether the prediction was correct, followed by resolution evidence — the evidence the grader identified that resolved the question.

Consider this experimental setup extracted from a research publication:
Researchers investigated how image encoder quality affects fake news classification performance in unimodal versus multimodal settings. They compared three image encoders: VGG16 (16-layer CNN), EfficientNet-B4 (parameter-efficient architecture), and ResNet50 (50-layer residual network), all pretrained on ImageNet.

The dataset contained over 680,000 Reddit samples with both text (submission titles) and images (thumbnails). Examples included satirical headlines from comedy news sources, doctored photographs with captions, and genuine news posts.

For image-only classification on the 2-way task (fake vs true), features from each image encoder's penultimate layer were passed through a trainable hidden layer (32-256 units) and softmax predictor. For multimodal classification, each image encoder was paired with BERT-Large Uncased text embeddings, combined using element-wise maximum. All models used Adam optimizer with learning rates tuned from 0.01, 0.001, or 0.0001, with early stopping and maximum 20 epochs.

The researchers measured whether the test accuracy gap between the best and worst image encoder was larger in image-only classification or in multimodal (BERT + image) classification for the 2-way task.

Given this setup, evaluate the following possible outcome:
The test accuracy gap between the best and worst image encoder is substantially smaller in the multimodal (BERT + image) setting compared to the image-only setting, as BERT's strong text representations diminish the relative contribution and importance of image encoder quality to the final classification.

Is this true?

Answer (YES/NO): YES